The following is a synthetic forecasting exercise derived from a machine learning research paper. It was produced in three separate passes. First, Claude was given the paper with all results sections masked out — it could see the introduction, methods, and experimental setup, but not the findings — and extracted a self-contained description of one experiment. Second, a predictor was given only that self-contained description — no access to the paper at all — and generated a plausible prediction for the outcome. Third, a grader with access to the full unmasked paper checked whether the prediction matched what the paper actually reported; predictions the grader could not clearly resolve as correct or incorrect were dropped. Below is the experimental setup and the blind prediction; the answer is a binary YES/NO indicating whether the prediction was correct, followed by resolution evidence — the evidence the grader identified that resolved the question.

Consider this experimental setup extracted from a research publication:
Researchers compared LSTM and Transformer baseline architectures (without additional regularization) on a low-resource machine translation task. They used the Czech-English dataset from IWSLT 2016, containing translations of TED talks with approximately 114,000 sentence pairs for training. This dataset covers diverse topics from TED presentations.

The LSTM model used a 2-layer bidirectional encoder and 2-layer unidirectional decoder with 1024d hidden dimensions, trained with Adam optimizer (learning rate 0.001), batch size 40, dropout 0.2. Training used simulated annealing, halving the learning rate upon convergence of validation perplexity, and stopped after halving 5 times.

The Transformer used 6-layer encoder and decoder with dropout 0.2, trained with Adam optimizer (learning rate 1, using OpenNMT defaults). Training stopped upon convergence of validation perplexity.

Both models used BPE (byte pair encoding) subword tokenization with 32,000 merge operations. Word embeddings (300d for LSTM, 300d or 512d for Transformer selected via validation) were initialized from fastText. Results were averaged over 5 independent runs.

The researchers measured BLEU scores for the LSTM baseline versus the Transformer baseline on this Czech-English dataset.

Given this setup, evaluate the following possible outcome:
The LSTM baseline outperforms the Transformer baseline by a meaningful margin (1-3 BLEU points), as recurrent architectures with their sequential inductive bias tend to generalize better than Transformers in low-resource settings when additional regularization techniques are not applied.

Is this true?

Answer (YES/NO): YES